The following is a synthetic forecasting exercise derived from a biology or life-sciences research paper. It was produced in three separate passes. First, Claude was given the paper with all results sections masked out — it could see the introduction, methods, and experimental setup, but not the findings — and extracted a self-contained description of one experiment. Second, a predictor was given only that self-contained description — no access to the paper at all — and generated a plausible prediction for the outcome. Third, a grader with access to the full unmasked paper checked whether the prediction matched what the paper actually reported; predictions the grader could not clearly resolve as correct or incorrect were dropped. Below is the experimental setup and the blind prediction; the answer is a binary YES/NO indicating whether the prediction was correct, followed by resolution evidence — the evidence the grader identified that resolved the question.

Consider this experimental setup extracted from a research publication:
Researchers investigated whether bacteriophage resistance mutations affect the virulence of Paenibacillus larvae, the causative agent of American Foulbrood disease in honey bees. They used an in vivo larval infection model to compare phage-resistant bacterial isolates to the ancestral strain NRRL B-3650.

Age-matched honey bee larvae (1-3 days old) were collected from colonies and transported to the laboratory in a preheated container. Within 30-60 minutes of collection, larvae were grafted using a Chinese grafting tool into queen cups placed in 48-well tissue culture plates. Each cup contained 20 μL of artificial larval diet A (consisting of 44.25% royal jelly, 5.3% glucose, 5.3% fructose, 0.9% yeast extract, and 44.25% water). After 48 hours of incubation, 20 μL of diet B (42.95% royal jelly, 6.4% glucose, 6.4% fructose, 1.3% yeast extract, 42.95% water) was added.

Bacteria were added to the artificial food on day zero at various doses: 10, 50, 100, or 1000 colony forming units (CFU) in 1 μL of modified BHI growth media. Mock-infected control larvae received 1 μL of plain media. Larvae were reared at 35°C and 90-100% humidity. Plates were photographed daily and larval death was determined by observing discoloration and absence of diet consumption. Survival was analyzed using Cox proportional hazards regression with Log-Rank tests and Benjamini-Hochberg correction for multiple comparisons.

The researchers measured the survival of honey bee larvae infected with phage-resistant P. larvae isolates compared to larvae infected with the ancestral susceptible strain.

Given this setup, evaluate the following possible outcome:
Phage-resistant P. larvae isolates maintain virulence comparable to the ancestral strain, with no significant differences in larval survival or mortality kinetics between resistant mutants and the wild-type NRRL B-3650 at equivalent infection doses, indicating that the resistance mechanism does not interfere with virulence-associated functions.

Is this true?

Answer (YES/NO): NO